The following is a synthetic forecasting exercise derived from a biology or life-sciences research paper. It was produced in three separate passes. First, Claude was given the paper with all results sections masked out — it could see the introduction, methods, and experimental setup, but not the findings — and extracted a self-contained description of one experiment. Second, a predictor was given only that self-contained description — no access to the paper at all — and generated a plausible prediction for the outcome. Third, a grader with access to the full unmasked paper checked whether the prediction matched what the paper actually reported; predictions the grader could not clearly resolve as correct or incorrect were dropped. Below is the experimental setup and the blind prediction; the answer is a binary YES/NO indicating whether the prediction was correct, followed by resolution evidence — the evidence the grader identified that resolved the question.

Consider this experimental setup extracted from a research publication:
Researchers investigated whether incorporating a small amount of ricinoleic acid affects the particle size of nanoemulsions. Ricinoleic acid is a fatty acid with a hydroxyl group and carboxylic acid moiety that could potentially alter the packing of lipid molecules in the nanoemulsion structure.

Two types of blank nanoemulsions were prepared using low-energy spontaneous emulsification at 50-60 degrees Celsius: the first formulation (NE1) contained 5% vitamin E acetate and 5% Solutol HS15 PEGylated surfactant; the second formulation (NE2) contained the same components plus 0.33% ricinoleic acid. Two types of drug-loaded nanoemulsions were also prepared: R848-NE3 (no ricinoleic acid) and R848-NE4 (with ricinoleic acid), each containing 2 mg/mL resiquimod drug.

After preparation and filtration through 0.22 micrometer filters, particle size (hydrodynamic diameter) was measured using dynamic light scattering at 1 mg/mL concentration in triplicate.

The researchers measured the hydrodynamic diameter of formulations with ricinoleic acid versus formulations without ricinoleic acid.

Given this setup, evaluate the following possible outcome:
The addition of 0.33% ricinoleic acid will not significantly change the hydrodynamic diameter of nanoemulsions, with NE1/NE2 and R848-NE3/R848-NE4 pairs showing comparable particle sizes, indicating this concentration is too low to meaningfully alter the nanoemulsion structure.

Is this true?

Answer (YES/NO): NO